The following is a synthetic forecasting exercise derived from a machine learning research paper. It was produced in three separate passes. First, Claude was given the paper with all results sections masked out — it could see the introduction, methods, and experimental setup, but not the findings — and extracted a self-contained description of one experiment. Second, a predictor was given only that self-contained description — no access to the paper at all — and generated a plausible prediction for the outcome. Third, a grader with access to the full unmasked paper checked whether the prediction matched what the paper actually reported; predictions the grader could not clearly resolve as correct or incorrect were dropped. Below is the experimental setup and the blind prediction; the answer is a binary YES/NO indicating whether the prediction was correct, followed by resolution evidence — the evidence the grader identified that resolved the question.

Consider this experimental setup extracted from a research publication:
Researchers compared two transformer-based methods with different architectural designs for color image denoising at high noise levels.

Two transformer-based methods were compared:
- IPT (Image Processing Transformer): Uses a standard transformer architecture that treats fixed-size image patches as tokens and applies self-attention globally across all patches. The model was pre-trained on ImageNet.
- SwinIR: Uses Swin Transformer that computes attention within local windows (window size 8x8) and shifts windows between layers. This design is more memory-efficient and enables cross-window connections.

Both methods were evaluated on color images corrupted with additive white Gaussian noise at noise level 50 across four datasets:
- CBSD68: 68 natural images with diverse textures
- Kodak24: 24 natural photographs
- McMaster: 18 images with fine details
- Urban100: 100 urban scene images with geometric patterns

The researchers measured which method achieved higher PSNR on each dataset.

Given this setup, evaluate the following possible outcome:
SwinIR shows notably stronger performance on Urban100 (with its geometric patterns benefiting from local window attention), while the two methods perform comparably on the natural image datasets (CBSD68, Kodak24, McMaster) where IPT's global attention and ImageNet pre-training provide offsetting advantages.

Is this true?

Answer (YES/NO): NO